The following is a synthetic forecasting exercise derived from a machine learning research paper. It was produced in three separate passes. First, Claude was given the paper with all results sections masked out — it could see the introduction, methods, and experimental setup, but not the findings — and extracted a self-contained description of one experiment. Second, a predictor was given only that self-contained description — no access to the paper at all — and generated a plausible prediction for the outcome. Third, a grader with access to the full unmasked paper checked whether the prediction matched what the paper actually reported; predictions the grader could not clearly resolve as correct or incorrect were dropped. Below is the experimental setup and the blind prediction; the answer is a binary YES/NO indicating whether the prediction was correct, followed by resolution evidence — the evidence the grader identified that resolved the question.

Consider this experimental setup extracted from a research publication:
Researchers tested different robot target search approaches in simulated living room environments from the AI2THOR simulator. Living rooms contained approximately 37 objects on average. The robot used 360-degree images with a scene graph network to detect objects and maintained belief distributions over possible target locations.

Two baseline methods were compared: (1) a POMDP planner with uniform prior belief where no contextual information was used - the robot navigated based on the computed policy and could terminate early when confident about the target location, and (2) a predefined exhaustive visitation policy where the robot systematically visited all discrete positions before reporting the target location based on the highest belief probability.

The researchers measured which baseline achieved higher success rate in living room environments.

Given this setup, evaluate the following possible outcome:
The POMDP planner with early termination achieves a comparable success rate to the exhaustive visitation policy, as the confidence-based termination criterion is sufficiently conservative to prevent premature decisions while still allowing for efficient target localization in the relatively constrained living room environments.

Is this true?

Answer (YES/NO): NO